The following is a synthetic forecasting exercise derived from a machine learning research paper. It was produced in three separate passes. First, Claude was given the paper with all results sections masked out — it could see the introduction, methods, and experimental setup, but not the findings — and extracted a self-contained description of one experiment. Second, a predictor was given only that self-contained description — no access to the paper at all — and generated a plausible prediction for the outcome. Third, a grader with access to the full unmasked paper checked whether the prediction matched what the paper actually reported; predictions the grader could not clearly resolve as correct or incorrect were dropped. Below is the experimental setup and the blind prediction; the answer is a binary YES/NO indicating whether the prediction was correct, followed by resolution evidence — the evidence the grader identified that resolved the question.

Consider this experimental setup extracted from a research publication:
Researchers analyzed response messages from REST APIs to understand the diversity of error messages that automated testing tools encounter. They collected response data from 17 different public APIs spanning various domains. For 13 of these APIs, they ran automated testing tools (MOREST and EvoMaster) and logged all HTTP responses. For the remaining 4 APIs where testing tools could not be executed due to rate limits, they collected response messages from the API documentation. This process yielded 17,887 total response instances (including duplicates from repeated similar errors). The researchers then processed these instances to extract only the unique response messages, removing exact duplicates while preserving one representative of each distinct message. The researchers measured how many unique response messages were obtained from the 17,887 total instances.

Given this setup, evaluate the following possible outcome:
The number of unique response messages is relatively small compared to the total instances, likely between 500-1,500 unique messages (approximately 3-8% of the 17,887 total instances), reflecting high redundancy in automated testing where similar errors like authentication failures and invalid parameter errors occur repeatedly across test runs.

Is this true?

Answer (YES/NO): NO